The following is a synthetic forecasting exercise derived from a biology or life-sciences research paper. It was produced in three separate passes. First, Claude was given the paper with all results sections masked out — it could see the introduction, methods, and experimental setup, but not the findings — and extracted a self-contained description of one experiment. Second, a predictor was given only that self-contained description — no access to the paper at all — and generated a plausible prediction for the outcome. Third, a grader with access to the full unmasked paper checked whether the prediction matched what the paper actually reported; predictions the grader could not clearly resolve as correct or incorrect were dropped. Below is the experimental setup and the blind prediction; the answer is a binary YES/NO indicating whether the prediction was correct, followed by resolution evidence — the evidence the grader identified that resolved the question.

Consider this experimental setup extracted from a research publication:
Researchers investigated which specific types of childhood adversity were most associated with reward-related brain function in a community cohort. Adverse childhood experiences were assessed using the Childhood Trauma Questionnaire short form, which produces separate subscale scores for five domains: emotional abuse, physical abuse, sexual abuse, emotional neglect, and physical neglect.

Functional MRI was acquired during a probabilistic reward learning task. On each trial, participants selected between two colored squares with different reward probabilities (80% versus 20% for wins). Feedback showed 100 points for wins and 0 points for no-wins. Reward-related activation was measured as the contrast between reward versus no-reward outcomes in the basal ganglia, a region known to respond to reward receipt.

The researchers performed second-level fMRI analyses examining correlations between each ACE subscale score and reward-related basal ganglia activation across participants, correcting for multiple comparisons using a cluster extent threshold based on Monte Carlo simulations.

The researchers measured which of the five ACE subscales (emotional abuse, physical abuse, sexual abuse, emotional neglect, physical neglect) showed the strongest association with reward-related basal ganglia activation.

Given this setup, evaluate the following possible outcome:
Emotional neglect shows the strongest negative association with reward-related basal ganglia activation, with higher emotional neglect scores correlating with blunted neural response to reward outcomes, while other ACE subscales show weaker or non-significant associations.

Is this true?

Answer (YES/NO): NO